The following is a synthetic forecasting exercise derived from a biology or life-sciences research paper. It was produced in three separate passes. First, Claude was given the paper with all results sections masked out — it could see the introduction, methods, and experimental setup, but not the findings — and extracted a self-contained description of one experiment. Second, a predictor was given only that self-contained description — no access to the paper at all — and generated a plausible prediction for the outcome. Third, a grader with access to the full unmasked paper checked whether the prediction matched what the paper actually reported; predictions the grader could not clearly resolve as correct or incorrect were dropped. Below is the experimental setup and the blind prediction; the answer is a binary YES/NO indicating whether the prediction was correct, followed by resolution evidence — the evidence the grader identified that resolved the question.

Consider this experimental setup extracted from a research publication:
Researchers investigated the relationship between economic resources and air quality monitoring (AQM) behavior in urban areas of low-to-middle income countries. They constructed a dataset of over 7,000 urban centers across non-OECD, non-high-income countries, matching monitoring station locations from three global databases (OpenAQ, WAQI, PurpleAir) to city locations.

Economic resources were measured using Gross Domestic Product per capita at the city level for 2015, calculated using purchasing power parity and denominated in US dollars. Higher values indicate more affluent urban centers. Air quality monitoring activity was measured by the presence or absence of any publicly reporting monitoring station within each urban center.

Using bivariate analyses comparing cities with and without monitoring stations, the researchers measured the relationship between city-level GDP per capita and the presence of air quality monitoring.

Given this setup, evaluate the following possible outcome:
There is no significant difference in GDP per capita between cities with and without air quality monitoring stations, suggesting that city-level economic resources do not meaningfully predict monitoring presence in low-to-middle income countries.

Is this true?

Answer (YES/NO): NO